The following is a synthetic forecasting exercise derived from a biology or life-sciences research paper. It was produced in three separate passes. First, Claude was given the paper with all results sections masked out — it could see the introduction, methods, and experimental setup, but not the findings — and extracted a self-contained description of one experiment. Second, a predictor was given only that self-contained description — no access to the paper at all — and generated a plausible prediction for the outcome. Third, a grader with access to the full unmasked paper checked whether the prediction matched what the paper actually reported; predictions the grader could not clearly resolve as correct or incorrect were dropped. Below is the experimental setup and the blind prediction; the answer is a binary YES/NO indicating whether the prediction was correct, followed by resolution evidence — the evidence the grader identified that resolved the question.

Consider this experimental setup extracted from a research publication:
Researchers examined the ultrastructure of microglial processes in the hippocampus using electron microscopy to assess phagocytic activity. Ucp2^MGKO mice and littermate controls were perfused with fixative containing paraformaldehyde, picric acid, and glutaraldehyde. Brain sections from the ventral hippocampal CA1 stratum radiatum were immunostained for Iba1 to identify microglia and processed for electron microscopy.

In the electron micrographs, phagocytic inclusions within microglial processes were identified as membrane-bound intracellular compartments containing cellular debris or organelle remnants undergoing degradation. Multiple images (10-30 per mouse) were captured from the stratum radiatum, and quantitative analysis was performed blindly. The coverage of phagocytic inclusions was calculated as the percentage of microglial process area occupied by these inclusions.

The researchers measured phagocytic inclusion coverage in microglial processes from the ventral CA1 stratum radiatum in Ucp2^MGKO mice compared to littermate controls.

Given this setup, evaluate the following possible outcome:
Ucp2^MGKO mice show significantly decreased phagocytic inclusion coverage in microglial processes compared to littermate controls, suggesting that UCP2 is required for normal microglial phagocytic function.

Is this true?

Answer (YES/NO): YES